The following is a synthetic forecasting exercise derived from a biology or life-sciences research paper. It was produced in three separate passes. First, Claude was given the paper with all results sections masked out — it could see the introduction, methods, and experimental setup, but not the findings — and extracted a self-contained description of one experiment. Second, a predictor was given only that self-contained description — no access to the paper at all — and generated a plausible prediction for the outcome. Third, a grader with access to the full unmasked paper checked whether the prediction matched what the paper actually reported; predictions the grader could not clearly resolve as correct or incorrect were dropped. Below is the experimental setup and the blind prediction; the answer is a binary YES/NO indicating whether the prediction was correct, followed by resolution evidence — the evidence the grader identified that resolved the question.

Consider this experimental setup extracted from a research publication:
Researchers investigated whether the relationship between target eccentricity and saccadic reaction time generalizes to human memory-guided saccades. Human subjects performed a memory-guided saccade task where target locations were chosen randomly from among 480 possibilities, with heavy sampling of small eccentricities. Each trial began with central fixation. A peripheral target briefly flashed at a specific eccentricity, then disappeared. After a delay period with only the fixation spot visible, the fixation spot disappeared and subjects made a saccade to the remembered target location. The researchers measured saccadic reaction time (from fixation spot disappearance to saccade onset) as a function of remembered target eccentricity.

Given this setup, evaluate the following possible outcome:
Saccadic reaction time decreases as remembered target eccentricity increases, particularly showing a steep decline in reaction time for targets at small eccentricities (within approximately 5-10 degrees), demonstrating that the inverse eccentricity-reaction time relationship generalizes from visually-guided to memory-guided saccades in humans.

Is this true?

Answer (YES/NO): YES